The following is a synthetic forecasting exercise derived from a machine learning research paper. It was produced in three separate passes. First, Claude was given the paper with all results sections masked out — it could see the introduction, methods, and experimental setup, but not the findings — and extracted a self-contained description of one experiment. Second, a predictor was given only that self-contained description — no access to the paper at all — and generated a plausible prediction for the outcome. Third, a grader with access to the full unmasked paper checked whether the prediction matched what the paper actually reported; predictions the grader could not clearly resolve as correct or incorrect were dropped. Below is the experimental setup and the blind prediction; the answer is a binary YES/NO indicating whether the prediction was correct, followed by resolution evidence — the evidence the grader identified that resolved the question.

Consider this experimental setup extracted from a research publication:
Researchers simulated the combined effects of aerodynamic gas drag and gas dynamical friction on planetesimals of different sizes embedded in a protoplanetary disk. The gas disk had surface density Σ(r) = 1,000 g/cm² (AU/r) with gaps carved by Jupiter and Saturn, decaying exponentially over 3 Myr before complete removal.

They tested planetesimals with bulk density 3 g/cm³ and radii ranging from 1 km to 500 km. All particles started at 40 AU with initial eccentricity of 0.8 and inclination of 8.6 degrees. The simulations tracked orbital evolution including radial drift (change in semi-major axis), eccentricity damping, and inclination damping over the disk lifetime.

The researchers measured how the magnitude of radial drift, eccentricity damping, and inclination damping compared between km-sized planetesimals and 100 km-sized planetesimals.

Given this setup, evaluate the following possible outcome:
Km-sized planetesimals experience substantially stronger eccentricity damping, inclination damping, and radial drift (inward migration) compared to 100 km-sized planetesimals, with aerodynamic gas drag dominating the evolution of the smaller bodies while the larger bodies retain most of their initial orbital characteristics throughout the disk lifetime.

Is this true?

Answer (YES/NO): YES